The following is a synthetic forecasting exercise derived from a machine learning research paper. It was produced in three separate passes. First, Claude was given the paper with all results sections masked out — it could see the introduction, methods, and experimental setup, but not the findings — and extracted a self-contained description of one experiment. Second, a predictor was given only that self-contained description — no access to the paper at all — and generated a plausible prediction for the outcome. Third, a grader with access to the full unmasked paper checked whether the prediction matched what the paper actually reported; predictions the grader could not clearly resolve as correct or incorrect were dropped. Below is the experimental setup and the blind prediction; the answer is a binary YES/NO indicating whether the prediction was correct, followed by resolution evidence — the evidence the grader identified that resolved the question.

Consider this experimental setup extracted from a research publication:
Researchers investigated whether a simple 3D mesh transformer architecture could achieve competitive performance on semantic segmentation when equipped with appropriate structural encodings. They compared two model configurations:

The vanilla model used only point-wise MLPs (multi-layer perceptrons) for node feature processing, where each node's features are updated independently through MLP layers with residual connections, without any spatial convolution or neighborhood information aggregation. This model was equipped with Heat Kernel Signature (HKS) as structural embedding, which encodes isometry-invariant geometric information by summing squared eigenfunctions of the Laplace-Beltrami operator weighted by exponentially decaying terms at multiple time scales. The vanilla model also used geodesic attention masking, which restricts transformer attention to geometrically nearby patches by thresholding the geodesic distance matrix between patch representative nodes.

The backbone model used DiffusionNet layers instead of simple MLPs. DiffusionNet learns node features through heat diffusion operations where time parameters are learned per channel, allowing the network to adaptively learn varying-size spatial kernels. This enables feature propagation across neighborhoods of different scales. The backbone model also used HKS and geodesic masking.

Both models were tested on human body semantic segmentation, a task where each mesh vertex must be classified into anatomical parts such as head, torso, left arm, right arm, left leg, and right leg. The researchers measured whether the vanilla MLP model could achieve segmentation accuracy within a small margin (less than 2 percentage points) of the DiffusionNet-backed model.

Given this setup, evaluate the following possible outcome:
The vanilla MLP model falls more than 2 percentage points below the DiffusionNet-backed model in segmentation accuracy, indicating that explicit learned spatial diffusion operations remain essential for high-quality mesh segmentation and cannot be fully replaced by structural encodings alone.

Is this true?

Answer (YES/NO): NO